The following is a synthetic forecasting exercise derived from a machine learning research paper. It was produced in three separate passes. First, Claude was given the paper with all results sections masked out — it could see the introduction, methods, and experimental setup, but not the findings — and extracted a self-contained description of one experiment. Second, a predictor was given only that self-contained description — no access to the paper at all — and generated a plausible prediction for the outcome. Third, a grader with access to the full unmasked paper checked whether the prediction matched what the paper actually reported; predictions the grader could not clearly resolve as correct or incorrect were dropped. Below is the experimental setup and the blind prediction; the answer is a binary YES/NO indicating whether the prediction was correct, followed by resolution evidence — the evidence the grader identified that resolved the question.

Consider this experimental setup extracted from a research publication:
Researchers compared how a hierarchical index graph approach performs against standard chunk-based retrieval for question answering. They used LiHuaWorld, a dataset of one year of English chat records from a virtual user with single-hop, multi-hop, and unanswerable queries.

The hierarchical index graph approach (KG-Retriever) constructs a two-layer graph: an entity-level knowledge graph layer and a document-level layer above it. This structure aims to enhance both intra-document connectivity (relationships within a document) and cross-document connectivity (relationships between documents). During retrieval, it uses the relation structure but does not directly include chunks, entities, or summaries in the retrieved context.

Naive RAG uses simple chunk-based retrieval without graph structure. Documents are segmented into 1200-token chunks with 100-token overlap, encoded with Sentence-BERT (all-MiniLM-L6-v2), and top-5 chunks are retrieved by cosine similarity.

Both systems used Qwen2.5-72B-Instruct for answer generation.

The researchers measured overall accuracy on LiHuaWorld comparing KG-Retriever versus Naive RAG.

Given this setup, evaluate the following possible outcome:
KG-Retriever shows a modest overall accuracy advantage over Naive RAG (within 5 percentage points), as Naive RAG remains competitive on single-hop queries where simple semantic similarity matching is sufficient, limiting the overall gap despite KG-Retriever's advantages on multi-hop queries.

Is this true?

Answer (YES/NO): NO